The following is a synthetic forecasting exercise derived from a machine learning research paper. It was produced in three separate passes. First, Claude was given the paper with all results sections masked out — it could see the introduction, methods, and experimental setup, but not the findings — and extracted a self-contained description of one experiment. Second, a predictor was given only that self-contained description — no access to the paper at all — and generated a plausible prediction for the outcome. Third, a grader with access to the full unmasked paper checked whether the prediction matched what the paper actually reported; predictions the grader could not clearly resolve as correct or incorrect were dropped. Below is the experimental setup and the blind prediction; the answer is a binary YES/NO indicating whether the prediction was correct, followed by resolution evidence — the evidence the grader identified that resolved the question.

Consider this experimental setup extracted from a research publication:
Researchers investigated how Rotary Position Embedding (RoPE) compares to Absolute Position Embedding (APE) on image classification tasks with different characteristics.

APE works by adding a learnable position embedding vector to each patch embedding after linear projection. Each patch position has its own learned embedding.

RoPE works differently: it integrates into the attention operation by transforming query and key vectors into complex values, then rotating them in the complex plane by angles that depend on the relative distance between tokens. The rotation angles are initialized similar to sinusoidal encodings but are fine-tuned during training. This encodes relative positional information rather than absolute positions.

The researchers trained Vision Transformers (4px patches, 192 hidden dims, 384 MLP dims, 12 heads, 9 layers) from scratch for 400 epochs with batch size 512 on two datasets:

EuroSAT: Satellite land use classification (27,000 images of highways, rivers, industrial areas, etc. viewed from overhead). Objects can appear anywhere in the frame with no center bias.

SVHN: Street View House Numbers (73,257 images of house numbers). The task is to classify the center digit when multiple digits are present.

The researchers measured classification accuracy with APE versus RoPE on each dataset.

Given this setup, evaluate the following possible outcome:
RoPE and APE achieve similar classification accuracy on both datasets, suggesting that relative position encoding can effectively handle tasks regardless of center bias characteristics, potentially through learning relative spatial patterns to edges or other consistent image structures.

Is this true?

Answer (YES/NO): NO